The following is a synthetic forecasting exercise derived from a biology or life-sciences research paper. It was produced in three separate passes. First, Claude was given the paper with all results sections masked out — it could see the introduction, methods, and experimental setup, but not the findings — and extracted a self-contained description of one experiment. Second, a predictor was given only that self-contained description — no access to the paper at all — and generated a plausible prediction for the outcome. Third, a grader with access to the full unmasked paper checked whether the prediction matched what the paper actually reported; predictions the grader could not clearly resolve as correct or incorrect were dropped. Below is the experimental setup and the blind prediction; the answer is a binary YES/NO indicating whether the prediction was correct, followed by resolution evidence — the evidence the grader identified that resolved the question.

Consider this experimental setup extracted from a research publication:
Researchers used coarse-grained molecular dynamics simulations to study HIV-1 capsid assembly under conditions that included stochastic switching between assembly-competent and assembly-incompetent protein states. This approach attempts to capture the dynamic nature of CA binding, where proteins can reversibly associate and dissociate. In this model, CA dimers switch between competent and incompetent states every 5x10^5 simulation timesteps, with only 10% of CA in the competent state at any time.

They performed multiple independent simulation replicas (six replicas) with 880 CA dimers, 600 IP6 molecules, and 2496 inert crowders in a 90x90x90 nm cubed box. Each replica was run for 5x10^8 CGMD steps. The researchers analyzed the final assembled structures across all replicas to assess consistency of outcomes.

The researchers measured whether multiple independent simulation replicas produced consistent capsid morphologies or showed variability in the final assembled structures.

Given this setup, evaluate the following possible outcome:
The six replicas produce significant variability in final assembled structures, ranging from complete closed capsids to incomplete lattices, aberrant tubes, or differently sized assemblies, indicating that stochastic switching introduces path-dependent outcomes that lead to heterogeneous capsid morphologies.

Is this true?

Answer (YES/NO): NO